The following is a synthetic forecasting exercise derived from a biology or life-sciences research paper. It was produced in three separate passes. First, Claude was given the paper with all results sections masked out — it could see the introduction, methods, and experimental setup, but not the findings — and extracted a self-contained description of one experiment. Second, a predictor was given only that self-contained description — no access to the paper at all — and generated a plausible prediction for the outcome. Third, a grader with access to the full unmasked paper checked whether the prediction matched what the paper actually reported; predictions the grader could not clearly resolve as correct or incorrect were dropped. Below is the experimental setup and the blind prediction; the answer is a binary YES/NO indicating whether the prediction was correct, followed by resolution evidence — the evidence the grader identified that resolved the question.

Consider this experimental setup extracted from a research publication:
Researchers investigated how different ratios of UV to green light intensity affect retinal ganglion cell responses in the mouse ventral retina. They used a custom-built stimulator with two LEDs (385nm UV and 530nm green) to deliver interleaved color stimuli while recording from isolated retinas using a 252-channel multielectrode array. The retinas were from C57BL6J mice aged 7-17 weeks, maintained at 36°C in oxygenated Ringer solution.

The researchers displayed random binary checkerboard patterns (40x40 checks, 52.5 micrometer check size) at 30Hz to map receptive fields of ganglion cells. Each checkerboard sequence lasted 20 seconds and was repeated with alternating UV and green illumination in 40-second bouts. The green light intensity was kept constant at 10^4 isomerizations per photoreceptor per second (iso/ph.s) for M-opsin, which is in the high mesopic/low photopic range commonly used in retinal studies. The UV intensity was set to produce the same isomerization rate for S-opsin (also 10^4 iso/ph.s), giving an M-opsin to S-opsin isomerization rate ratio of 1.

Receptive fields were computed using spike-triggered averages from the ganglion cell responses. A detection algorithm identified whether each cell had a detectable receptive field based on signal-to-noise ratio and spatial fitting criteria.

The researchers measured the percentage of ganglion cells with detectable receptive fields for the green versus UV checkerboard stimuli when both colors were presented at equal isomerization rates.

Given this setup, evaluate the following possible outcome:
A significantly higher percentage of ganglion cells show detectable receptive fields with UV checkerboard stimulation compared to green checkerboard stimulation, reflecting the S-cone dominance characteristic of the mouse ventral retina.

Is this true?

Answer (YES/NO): NO